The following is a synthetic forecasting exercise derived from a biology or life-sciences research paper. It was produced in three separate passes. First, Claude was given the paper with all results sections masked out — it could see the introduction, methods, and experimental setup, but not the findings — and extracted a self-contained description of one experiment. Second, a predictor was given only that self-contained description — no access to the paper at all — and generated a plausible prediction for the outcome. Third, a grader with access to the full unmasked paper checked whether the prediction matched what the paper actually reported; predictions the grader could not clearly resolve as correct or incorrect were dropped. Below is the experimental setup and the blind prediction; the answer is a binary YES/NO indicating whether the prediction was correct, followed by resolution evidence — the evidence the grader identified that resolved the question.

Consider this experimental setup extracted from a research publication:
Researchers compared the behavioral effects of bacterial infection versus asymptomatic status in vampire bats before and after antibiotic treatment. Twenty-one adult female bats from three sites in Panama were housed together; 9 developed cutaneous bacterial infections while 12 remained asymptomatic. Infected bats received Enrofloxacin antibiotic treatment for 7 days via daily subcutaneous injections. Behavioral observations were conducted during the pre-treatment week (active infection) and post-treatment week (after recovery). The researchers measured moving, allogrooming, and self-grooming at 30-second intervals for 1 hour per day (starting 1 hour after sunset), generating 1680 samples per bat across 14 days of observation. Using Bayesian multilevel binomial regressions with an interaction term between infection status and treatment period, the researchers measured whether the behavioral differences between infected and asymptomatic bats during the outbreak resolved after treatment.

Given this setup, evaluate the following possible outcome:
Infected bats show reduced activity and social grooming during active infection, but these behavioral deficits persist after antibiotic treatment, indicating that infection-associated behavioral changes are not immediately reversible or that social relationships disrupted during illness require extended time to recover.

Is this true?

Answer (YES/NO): NO